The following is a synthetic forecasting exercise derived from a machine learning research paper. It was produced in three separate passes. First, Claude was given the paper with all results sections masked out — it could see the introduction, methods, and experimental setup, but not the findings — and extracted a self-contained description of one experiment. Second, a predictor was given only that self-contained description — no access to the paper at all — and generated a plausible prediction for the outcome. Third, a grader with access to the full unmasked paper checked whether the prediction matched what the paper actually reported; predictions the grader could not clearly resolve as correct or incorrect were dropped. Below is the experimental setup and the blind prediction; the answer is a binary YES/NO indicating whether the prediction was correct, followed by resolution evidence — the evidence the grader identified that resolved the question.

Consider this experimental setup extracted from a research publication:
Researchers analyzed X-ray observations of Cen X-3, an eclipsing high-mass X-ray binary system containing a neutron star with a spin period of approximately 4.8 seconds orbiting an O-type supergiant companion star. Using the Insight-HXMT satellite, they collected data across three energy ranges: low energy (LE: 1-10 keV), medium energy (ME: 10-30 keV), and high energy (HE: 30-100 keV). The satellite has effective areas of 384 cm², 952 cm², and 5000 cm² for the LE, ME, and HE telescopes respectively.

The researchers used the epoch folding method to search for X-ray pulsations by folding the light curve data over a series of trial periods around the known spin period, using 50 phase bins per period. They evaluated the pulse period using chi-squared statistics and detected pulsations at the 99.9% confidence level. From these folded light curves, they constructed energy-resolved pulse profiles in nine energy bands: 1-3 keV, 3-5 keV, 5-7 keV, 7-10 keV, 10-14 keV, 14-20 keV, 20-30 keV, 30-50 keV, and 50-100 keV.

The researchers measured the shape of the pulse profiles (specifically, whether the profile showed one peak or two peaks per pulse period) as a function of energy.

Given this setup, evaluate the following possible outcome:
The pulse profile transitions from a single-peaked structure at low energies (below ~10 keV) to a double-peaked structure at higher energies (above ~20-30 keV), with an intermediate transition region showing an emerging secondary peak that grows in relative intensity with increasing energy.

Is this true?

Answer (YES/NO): NO